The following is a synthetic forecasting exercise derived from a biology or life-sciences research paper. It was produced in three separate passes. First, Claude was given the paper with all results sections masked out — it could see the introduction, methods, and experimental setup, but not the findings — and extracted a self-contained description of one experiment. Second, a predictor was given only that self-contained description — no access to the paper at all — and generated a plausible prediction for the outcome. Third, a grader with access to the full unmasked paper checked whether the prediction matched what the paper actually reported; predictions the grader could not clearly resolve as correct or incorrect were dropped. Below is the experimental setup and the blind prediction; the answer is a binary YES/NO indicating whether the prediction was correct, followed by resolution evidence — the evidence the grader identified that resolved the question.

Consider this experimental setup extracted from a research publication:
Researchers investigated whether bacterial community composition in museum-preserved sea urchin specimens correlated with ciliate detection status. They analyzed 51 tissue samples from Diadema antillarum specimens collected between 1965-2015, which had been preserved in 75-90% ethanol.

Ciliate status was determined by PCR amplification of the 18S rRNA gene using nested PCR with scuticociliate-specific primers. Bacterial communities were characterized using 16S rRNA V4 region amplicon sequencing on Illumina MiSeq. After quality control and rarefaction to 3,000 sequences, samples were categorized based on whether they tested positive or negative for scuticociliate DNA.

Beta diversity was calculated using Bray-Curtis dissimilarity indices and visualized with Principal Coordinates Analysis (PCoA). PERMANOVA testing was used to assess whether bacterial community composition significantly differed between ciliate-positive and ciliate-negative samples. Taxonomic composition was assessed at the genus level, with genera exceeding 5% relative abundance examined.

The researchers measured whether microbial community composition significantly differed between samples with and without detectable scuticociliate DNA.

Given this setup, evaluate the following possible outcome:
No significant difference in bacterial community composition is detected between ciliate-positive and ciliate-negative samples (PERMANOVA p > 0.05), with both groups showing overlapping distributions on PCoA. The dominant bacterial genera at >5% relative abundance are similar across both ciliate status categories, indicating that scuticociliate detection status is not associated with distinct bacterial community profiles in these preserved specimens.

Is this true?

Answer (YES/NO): NO